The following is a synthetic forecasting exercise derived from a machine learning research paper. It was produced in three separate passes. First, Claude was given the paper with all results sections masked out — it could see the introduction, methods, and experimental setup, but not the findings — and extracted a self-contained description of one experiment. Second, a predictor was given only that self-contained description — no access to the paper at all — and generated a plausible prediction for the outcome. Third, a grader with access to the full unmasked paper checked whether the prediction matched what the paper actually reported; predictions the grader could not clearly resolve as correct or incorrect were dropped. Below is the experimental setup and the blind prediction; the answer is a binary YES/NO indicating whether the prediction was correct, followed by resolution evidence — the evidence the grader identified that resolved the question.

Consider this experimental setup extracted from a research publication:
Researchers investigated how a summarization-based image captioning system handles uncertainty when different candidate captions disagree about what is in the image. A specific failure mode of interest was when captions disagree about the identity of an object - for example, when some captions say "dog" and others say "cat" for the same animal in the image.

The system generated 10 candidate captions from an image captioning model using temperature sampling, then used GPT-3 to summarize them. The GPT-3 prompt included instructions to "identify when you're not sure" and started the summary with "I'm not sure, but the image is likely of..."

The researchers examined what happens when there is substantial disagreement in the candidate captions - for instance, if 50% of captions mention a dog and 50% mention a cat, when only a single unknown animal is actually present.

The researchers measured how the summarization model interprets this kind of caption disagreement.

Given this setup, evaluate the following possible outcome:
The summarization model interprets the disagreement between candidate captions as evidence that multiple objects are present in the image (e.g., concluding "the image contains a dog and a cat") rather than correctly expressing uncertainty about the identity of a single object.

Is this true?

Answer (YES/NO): YES